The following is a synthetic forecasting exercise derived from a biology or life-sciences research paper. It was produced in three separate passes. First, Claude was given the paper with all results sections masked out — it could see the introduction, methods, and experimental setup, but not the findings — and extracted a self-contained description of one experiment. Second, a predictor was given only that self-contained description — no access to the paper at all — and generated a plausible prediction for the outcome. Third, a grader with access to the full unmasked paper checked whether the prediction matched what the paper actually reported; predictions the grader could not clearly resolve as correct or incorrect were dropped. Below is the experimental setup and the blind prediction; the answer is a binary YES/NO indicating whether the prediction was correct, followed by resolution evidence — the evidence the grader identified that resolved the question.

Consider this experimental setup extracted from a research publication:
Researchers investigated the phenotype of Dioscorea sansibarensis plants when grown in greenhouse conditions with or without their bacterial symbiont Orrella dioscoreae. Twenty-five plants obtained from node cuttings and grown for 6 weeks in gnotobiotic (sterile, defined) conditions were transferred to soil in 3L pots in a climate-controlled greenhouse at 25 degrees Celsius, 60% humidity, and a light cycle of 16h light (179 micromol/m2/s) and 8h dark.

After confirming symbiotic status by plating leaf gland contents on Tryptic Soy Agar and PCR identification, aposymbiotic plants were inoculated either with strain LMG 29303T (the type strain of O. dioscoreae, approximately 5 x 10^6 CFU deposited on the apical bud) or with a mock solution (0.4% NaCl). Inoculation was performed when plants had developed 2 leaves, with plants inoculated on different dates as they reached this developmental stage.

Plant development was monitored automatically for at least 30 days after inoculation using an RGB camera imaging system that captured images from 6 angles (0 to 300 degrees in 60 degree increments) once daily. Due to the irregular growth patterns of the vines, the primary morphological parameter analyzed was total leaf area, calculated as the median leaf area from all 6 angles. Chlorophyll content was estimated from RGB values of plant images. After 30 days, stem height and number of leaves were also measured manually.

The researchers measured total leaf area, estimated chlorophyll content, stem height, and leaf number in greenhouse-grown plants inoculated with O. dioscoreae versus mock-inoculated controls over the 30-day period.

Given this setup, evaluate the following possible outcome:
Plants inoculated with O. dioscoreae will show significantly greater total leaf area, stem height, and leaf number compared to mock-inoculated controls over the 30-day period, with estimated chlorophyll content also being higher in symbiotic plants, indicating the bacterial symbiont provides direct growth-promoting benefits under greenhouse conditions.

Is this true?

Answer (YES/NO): NO